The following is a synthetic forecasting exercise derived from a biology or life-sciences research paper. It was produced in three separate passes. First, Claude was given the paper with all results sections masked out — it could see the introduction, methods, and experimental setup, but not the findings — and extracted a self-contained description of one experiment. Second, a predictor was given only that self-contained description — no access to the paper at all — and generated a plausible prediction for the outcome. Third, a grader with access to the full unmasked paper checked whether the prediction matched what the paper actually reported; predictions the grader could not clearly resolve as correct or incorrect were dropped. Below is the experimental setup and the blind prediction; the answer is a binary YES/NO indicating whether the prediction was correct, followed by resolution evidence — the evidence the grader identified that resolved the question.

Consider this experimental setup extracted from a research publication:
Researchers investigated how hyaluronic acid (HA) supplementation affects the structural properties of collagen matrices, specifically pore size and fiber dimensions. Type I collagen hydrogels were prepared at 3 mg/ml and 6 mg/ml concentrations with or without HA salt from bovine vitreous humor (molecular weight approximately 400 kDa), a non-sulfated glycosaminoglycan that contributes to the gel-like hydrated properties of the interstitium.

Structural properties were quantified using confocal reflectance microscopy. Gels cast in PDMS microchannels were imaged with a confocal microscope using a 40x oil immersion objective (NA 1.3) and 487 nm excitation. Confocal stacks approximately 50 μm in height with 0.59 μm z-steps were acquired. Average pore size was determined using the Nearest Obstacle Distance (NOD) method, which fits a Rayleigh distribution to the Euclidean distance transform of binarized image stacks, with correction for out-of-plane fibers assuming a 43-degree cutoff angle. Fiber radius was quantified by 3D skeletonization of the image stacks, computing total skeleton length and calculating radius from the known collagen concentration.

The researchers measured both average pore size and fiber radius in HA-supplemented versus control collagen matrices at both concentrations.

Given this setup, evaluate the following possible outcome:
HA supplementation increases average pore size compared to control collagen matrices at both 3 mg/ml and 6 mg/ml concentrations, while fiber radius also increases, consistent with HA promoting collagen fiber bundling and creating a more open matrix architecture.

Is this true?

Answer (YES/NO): YES